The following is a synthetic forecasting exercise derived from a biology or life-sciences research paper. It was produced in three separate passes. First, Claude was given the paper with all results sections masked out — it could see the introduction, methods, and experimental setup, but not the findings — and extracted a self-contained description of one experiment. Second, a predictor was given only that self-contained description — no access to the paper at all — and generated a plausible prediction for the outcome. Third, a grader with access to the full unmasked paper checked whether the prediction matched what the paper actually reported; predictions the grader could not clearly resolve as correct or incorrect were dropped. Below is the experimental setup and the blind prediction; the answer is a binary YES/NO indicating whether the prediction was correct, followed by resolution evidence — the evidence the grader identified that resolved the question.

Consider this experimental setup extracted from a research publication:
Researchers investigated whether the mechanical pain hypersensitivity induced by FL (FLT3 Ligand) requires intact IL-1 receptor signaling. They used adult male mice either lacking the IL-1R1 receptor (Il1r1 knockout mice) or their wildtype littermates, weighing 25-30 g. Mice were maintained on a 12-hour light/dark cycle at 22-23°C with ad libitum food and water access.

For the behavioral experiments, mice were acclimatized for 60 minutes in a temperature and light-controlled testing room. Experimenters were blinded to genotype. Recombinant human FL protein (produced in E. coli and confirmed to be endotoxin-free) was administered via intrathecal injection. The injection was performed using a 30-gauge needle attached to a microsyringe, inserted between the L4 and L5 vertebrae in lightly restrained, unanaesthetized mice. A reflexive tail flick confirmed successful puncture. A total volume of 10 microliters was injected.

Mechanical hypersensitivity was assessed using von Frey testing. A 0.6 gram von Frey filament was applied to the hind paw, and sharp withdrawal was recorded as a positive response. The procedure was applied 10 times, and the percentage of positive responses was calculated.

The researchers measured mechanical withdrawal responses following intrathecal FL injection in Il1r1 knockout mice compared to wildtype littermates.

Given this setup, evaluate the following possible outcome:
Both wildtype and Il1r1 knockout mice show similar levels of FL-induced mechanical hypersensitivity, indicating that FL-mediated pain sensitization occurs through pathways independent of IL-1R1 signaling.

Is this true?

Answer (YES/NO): NO